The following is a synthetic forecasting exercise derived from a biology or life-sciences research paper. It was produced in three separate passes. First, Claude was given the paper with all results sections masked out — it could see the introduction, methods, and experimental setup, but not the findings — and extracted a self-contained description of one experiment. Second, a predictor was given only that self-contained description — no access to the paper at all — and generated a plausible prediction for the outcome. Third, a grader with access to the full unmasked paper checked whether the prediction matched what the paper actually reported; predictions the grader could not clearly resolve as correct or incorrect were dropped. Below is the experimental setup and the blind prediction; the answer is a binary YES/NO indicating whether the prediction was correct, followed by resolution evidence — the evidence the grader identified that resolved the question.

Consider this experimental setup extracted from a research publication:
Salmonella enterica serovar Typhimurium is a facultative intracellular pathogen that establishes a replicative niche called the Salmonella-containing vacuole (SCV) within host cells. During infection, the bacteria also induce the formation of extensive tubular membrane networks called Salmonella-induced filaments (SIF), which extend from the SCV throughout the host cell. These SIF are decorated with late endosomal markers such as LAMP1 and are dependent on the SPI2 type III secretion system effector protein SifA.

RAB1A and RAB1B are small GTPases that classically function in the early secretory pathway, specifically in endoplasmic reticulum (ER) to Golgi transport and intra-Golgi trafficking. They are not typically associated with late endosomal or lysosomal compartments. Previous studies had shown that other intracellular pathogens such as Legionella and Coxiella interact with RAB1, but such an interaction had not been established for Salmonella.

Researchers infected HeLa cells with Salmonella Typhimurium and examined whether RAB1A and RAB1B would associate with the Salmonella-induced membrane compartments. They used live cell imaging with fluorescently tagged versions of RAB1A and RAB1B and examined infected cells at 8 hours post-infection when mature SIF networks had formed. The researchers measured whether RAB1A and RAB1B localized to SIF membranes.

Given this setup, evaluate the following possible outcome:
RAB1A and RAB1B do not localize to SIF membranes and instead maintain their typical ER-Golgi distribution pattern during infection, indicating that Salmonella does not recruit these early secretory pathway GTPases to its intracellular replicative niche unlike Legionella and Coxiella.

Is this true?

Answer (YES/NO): NO